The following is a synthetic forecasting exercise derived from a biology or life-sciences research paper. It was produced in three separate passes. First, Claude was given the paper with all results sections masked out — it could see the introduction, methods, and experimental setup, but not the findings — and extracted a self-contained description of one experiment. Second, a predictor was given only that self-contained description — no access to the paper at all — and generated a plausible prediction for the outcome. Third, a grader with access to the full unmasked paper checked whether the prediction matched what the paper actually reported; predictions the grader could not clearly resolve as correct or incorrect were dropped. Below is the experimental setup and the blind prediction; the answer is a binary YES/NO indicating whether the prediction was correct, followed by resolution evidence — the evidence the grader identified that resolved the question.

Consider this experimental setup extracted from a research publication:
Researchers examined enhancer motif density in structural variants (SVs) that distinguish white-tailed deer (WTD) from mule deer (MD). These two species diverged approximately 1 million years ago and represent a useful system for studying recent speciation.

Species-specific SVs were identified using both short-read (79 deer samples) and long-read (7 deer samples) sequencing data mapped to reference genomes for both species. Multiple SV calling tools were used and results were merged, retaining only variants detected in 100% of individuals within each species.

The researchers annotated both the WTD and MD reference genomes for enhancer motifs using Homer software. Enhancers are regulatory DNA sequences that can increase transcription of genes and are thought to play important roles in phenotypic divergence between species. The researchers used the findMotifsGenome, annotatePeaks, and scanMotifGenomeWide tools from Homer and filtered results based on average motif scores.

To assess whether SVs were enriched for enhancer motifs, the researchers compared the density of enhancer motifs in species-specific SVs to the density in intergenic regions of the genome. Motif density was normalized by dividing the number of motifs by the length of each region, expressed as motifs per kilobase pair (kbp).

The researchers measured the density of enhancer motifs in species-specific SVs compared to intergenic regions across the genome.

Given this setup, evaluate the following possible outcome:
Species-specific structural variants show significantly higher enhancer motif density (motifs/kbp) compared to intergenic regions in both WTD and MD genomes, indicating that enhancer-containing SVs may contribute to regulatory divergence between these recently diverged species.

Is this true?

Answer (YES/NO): YES